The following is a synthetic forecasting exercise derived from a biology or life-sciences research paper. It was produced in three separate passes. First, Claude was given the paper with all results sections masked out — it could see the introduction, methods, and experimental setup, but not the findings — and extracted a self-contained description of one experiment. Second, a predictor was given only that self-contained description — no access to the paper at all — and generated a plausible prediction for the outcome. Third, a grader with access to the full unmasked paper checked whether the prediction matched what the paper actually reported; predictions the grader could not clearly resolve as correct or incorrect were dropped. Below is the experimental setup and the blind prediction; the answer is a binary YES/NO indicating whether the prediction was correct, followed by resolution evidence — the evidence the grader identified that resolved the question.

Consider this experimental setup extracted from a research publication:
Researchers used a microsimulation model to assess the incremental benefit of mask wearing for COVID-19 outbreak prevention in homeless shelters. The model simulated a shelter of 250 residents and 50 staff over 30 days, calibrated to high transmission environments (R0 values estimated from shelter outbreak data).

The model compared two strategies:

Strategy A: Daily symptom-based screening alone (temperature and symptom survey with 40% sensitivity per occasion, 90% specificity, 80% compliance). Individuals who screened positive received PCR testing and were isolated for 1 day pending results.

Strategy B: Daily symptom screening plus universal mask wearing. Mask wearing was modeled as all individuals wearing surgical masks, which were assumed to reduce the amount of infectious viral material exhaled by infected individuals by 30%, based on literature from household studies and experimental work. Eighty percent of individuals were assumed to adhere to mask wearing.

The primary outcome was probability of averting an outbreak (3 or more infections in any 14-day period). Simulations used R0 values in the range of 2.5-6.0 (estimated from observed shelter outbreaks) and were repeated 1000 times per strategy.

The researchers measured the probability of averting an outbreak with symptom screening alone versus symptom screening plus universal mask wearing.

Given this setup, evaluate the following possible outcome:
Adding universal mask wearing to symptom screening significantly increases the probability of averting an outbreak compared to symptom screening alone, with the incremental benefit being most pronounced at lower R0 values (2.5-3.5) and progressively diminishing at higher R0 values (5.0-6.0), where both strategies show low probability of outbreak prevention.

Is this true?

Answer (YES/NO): NO